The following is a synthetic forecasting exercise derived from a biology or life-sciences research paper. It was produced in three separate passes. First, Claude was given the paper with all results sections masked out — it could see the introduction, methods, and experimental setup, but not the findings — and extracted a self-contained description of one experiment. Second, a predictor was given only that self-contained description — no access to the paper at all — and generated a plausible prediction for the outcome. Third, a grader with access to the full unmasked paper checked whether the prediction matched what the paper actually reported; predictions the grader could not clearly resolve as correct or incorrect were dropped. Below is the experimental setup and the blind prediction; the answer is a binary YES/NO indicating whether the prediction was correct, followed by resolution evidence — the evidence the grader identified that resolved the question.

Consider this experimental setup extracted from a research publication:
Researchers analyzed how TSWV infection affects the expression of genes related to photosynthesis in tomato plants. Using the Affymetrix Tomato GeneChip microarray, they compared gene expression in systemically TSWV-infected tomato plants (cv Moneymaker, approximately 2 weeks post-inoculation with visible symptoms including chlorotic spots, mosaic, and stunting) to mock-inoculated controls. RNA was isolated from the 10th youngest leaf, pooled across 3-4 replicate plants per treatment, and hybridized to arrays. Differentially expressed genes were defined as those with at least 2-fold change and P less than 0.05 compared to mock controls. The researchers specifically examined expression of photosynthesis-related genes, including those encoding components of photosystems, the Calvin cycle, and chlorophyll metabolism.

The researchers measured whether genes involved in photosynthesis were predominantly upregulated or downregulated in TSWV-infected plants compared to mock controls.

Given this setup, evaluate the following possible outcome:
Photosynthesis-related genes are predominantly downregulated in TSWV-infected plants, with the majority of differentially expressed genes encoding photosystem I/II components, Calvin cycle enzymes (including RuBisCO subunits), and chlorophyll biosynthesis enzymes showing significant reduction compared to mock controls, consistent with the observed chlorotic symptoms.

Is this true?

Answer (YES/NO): YES